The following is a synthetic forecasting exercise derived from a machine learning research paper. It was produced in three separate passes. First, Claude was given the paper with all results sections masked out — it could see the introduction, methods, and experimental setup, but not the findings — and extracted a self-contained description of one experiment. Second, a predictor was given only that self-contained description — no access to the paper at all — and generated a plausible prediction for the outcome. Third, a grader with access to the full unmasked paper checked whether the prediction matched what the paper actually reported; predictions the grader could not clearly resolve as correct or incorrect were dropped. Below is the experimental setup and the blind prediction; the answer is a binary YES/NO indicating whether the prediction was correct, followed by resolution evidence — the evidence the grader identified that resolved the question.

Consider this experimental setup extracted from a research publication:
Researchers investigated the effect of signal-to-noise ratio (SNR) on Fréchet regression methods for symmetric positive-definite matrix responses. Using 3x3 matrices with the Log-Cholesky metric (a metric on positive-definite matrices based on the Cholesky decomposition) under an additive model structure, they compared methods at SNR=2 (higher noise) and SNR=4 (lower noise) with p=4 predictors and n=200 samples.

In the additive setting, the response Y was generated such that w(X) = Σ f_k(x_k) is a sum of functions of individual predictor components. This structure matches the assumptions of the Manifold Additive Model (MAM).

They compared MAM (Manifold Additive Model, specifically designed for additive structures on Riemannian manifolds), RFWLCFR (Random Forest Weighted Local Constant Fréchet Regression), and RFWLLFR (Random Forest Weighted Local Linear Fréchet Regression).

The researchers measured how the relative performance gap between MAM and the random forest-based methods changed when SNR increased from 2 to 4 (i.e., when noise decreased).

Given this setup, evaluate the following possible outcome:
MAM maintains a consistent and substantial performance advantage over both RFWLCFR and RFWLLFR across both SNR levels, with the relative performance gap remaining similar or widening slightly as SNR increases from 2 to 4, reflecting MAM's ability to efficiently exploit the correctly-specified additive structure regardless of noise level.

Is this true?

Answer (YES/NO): YES